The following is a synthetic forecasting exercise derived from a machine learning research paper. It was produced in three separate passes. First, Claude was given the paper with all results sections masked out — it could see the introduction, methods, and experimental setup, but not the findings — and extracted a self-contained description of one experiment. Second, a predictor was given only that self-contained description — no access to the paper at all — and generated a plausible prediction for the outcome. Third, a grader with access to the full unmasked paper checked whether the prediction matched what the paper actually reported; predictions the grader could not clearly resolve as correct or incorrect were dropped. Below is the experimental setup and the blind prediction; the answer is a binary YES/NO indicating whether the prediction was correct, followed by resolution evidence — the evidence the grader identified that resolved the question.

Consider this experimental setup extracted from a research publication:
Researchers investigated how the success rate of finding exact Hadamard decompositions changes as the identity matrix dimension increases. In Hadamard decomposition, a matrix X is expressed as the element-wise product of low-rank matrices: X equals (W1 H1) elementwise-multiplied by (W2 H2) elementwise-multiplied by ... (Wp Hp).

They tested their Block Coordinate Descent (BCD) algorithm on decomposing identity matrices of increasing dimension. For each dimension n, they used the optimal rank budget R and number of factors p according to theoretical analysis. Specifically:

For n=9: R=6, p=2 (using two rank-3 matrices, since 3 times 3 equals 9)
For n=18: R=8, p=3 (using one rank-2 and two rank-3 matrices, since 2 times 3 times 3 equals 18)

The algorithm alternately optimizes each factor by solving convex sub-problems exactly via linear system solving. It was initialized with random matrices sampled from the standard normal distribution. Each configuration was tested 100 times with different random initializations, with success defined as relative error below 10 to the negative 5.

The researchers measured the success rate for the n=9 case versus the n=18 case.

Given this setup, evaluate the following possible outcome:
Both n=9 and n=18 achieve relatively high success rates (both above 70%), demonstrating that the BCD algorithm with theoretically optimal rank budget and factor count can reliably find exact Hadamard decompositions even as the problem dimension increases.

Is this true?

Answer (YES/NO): NO